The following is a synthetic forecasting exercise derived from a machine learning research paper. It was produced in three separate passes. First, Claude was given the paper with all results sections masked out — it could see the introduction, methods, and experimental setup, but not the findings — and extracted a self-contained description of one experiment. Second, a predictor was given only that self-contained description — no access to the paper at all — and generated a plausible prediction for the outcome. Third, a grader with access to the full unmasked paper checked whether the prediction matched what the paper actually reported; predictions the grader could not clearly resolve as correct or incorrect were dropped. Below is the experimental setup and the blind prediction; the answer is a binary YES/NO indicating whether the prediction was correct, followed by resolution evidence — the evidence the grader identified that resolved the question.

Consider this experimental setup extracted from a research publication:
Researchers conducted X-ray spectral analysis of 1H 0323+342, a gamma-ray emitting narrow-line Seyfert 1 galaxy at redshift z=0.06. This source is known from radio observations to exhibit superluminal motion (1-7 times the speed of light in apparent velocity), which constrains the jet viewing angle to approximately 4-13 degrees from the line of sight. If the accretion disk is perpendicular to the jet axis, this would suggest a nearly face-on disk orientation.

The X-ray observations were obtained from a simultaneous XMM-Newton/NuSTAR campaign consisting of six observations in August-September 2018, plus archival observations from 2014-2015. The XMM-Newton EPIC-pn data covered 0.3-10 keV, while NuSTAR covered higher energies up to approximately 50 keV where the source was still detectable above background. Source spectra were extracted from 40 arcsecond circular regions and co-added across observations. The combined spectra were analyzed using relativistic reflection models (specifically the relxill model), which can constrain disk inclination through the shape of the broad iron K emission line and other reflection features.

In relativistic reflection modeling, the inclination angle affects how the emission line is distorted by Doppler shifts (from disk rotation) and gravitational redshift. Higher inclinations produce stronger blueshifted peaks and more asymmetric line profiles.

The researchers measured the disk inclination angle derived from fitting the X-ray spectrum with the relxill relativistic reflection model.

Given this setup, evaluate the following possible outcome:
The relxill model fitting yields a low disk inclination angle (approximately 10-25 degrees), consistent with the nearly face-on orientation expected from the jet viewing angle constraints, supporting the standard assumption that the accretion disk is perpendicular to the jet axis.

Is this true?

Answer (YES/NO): NO